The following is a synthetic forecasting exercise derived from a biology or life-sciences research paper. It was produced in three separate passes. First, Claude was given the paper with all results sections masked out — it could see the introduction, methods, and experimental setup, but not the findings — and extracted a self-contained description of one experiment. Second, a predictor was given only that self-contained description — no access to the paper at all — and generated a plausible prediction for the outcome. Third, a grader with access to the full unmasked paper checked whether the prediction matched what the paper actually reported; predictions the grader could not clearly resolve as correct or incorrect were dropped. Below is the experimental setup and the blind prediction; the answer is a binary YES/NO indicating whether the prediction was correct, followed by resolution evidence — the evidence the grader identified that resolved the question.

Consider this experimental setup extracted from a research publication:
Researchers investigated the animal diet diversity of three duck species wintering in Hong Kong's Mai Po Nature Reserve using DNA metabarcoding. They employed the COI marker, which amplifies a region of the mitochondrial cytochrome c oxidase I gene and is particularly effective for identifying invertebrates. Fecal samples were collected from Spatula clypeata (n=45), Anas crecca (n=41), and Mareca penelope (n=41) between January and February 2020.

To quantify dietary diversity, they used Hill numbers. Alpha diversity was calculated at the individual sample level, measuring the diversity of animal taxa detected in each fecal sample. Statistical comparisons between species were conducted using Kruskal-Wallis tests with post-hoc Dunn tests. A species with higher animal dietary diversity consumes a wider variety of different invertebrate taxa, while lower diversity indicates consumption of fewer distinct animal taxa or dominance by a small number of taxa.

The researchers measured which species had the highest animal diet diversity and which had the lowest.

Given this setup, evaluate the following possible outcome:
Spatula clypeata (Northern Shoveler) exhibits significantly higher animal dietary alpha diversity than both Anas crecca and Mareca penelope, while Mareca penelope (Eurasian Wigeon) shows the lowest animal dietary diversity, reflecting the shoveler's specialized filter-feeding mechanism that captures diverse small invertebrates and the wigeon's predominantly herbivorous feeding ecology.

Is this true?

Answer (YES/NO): NO